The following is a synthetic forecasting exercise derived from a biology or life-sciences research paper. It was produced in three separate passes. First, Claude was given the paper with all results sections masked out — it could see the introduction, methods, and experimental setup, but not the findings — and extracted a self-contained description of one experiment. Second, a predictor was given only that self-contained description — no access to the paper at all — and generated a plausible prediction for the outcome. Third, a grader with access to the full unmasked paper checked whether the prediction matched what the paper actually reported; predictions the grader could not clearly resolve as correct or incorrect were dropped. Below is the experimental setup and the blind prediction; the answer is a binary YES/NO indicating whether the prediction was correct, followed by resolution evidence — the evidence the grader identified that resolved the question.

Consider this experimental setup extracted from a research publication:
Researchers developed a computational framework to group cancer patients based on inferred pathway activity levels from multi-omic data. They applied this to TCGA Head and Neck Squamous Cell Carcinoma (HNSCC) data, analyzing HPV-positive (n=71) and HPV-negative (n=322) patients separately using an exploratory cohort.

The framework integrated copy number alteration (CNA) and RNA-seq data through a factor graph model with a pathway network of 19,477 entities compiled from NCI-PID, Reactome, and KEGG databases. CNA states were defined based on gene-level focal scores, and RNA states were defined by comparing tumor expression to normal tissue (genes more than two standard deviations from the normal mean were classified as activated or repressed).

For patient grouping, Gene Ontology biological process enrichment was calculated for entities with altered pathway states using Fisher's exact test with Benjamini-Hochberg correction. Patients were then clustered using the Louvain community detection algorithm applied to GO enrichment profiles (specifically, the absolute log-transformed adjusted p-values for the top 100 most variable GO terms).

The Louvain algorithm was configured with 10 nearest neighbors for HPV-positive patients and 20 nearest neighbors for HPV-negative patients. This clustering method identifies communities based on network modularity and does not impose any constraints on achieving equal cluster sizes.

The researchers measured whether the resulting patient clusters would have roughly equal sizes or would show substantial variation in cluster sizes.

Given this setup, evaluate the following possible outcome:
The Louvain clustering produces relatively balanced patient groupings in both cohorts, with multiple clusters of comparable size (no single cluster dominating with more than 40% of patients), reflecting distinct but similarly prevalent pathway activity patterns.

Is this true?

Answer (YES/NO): NO